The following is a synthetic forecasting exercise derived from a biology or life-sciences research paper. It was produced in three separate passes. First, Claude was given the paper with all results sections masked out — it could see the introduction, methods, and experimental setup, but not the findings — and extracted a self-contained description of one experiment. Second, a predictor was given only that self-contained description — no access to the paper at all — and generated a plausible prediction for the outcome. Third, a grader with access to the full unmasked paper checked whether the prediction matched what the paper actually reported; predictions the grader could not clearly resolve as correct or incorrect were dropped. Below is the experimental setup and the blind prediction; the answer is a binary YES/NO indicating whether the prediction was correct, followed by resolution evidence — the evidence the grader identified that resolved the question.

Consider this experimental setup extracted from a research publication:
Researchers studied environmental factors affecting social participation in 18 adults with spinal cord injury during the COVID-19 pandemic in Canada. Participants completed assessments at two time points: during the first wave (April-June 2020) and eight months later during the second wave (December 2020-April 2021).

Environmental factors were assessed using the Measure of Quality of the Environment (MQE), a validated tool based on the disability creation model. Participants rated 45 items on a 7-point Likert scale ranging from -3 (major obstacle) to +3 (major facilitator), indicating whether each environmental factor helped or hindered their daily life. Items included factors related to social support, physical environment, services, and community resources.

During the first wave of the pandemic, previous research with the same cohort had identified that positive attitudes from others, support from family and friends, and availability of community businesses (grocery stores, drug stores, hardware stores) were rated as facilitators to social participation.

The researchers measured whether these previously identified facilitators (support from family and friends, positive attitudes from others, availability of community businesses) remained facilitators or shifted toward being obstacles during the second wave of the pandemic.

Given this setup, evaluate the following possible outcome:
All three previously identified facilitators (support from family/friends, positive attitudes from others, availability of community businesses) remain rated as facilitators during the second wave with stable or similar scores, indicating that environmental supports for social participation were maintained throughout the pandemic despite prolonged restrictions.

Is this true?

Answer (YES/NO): NO